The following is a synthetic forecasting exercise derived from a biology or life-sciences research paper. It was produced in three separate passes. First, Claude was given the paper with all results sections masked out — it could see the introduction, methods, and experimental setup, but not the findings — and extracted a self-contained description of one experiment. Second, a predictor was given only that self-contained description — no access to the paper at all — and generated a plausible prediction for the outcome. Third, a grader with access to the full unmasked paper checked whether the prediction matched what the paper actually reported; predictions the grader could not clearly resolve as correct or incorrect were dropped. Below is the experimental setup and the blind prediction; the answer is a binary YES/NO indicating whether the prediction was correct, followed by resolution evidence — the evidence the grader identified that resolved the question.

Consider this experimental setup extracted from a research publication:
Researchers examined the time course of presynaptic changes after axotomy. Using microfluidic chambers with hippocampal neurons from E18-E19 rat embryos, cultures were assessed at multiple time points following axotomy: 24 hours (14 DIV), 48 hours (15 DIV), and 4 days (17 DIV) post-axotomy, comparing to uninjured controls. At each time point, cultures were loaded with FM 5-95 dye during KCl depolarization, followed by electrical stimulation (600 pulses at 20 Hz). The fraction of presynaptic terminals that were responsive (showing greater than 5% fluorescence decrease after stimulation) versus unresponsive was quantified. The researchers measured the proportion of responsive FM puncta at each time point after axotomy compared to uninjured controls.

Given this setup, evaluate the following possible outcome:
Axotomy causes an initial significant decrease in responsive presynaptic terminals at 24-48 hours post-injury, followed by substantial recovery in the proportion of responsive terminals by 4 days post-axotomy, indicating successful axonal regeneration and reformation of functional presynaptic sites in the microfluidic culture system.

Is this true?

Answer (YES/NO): NO